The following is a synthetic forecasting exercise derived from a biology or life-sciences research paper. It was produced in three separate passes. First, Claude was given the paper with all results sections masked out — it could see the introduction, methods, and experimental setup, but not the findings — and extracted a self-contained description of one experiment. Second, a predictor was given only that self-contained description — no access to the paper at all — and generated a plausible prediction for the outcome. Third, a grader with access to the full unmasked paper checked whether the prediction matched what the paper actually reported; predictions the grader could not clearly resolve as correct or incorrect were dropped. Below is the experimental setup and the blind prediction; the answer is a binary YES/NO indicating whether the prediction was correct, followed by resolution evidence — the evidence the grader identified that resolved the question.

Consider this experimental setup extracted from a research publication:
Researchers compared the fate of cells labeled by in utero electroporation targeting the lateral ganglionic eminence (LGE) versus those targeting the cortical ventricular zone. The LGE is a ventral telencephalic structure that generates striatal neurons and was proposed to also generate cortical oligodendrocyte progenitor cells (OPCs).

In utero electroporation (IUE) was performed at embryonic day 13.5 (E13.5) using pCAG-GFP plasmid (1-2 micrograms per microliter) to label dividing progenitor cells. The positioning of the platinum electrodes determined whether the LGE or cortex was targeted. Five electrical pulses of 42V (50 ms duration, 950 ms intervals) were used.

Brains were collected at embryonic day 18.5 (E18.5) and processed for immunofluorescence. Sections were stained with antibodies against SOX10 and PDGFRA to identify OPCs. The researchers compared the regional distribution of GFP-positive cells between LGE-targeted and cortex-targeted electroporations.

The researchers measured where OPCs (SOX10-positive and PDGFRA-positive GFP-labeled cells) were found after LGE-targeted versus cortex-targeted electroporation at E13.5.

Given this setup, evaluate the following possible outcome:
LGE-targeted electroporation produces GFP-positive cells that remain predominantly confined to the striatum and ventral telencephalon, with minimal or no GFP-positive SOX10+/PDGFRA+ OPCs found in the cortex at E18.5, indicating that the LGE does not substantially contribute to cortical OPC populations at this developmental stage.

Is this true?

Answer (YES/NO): YES